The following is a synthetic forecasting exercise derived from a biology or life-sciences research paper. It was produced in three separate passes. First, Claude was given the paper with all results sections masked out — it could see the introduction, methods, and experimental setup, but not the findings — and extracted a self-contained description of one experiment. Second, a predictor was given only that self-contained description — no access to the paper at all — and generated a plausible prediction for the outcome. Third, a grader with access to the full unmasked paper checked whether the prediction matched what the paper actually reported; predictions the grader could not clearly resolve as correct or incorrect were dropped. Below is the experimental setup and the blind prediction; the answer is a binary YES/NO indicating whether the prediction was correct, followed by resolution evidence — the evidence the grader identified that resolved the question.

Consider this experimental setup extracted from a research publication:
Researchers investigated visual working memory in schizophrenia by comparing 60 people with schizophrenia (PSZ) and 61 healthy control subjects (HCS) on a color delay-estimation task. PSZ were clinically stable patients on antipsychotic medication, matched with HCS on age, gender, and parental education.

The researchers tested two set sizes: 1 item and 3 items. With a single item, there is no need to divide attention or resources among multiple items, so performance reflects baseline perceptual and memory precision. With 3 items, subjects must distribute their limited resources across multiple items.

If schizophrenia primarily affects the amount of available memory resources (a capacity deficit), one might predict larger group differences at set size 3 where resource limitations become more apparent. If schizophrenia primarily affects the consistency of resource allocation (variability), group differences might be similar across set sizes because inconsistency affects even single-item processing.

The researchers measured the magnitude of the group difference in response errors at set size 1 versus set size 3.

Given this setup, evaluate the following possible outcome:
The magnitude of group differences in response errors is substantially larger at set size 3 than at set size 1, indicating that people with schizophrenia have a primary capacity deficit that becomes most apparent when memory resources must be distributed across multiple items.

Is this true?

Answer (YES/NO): NO